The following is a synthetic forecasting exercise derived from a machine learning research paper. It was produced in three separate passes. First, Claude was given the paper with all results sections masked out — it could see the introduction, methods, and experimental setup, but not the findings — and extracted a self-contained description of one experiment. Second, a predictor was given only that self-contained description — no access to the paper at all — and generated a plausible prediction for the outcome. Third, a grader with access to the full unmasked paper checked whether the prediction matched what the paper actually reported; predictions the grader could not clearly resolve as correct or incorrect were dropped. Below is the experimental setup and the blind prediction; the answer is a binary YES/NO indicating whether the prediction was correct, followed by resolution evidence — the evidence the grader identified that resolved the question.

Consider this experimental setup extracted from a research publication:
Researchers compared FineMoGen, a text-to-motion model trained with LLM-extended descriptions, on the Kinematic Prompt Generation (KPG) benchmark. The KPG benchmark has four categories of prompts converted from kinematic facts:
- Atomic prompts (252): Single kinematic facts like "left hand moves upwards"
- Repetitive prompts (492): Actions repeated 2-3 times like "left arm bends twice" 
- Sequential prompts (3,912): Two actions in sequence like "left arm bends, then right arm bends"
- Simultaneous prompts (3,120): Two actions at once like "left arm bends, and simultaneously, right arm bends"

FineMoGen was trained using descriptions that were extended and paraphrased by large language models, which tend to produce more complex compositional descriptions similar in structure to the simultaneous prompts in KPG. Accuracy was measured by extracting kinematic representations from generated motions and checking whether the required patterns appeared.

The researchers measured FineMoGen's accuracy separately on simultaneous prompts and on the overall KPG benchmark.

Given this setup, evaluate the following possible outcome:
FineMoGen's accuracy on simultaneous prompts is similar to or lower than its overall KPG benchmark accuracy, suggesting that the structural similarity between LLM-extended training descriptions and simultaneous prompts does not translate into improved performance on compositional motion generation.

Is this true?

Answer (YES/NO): NO